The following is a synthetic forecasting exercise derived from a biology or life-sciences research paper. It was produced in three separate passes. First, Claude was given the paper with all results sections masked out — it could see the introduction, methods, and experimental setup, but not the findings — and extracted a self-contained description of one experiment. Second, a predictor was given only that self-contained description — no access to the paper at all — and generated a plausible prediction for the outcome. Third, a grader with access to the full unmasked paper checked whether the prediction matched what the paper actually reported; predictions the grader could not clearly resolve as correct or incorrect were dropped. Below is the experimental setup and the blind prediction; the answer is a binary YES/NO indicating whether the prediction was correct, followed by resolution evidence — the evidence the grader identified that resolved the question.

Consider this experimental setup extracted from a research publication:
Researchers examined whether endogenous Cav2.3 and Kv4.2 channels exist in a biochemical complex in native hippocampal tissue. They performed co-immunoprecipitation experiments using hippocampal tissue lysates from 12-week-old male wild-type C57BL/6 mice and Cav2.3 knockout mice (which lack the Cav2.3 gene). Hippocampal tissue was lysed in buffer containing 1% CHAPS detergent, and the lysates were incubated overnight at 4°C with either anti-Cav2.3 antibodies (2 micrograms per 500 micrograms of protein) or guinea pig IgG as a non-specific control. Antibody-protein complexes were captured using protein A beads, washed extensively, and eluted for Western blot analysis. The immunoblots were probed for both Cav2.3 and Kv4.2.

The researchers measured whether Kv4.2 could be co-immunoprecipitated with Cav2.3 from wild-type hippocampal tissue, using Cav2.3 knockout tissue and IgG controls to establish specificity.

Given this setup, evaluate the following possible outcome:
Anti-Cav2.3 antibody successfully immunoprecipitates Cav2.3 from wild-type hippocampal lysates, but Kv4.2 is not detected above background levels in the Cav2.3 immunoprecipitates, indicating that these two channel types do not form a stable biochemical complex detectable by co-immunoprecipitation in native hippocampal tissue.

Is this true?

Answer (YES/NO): NO